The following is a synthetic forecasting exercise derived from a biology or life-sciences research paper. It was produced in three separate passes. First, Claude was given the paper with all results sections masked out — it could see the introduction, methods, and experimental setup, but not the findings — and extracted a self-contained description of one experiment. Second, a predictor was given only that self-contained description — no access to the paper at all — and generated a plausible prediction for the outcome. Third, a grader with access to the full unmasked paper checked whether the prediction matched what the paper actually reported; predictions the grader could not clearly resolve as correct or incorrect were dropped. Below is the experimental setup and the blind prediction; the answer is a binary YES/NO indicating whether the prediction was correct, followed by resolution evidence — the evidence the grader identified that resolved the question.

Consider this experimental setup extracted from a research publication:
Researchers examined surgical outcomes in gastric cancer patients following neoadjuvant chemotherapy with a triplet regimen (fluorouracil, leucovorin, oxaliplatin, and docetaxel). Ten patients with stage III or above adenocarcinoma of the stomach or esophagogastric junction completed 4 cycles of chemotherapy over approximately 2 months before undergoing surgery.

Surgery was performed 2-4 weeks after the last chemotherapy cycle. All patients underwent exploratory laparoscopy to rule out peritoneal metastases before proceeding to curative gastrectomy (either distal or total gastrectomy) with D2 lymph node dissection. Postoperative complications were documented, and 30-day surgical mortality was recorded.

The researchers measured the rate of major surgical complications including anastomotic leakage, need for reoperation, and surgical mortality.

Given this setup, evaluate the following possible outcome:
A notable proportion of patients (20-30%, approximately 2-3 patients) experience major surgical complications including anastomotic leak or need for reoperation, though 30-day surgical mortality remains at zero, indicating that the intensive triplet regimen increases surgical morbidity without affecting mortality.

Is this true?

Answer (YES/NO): NO